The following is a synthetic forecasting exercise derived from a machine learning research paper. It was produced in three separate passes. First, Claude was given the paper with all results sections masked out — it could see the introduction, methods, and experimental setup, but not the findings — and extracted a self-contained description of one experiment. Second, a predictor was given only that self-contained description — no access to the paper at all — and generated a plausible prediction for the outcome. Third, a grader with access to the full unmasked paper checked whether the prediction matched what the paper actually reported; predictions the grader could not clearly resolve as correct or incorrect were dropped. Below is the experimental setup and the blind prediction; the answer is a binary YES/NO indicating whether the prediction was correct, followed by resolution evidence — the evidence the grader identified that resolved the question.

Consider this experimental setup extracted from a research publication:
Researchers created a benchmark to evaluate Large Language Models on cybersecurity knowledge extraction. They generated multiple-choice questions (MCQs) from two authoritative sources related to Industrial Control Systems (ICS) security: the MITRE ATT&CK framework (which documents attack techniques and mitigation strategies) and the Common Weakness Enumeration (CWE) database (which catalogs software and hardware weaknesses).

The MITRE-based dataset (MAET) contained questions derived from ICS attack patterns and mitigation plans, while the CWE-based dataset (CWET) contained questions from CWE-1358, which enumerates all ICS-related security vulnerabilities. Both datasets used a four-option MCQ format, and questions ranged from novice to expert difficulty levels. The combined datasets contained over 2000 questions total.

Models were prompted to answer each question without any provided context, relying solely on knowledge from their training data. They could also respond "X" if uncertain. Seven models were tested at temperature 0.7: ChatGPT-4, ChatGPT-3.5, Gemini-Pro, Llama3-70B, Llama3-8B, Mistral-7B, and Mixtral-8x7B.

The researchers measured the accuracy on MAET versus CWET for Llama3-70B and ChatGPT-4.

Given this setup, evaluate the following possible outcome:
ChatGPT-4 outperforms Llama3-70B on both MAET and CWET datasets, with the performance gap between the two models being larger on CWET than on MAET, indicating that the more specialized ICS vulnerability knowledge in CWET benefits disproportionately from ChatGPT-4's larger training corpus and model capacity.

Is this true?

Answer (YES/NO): NO